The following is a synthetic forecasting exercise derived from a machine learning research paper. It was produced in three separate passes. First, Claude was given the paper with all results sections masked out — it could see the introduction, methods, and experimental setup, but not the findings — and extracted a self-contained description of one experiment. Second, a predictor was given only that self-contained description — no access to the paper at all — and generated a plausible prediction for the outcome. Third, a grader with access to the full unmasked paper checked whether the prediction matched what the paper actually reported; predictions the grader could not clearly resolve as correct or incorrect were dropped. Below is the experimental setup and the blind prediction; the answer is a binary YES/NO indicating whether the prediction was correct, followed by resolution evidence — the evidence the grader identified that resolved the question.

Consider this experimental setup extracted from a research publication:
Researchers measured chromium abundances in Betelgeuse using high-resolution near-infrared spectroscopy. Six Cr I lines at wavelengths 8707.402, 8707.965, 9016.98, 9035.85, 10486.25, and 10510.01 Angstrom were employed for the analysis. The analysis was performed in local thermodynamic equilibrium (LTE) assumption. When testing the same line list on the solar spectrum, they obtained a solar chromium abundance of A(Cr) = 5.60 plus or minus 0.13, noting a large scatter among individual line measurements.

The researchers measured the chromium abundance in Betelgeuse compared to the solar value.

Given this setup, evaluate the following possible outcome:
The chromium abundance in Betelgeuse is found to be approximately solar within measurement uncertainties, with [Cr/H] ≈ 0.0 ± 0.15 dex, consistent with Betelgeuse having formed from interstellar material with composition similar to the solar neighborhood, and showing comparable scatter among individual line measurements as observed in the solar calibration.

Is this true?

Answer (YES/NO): NO